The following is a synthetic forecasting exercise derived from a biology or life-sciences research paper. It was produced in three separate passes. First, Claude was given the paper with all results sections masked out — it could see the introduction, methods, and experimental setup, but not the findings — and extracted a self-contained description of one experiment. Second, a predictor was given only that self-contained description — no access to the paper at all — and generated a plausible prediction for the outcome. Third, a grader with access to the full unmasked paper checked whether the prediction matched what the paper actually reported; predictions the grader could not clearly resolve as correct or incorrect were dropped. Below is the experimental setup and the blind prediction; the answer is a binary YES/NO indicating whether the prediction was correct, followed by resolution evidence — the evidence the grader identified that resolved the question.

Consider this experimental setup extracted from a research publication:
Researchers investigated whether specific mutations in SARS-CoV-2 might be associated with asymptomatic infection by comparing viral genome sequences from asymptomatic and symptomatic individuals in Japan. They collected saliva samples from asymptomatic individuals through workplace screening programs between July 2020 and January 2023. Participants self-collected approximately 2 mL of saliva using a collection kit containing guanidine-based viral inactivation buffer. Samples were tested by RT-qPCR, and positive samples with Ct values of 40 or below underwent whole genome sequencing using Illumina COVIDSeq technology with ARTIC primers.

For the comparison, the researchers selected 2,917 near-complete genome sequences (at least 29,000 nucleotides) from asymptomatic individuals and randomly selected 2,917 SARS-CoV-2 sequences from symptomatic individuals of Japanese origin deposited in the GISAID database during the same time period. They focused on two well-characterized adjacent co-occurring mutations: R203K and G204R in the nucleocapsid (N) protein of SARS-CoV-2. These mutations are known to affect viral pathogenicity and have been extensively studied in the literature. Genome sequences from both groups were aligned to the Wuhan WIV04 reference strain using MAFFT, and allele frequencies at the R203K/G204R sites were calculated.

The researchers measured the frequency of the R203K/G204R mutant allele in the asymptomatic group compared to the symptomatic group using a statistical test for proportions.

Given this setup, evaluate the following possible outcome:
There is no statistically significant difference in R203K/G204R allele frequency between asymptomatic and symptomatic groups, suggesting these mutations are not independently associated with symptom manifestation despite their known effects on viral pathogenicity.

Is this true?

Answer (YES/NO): YES